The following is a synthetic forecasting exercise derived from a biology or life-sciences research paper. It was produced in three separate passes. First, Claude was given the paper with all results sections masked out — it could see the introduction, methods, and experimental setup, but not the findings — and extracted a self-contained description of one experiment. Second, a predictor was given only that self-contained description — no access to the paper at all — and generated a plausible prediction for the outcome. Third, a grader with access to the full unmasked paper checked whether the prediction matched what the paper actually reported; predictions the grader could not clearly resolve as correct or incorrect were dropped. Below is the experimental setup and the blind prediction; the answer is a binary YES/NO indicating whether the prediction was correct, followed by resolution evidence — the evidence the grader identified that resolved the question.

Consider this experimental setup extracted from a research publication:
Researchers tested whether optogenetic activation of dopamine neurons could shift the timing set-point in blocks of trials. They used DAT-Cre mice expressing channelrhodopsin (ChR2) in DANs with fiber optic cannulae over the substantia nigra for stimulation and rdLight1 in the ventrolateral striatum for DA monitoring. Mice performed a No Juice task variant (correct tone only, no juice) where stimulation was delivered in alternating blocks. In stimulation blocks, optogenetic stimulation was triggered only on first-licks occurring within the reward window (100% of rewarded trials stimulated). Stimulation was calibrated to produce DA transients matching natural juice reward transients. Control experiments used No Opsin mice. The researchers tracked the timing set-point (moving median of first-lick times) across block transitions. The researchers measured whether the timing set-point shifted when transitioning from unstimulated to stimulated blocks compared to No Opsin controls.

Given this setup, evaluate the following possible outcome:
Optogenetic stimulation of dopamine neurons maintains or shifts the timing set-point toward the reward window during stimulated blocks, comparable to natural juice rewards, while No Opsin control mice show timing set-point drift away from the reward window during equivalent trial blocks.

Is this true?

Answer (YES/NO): NO